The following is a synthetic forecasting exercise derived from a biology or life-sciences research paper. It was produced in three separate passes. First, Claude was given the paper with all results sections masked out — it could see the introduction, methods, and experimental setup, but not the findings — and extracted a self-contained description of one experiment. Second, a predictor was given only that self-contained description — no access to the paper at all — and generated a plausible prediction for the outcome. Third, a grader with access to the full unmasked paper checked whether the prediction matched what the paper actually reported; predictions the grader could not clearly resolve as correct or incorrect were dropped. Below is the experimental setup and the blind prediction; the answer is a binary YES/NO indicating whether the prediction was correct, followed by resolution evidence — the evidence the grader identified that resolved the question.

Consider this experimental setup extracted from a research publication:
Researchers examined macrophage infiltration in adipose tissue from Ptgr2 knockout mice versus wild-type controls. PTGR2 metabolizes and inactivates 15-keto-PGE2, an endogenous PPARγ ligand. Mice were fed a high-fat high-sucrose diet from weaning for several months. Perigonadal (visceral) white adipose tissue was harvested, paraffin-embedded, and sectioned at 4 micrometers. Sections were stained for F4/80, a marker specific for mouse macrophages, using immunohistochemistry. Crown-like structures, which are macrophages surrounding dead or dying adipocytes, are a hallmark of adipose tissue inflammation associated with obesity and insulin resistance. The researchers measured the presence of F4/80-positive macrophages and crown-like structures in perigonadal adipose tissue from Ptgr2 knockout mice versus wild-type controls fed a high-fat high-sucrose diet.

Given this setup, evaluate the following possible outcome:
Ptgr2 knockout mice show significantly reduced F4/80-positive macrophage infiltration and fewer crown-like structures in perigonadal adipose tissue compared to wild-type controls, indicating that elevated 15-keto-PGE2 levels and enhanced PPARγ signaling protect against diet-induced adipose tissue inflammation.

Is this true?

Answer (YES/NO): YES